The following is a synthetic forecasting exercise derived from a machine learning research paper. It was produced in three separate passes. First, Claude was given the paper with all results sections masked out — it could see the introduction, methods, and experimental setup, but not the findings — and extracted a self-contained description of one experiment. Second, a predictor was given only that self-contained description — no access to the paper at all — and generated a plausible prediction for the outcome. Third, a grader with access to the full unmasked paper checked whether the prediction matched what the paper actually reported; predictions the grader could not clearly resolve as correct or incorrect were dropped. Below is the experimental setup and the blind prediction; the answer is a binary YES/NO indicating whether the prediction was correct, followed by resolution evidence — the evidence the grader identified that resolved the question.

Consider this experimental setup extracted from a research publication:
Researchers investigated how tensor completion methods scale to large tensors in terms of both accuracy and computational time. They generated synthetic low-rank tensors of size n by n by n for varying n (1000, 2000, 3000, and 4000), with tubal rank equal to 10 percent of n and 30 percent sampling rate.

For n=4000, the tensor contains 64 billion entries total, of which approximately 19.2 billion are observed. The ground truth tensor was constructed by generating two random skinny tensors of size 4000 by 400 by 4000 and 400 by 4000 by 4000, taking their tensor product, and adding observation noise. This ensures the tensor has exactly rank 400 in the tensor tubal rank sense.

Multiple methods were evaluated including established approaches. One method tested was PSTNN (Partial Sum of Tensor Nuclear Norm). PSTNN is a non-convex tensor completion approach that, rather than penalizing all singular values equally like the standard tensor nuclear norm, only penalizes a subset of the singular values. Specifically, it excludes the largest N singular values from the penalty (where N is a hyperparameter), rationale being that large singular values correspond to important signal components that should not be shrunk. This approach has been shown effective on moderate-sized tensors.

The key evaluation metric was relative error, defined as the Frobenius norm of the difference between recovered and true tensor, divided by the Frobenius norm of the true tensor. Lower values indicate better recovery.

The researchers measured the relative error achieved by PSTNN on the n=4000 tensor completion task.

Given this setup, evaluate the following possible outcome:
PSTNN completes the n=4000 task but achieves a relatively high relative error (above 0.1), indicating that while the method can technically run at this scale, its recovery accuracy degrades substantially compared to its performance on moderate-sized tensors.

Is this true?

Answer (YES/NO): YES